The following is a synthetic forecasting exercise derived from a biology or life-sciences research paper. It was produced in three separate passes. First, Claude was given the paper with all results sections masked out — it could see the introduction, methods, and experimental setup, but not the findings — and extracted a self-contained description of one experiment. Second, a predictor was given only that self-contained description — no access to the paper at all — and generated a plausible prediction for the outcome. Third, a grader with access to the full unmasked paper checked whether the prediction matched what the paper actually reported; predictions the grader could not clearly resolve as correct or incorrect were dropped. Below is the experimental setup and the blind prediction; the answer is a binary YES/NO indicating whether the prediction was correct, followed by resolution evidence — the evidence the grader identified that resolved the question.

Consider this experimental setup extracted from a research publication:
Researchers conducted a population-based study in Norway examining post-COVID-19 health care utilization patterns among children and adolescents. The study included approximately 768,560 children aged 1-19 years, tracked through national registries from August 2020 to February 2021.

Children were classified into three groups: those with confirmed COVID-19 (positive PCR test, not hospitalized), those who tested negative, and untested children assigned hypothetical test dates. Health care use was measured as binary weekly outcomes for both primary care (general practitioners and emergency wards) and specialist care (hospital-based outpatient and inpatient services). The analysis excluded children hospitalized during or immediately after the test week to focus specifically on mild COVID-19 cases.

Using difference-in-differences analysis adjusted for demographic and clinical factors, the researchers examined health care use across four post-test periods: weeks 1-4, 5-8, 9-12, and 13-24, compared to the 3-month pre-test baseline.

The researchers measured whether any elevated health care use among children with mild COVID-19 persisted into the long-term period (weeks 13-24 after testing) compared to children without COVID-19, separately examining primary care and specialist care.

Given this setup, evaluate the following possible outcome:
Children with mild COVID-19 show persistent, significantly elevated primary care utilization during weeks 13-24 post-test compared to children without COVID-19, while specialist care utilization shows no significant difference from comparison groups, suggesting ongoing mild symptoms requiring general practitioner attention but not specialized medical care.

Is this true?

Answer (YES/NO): NO